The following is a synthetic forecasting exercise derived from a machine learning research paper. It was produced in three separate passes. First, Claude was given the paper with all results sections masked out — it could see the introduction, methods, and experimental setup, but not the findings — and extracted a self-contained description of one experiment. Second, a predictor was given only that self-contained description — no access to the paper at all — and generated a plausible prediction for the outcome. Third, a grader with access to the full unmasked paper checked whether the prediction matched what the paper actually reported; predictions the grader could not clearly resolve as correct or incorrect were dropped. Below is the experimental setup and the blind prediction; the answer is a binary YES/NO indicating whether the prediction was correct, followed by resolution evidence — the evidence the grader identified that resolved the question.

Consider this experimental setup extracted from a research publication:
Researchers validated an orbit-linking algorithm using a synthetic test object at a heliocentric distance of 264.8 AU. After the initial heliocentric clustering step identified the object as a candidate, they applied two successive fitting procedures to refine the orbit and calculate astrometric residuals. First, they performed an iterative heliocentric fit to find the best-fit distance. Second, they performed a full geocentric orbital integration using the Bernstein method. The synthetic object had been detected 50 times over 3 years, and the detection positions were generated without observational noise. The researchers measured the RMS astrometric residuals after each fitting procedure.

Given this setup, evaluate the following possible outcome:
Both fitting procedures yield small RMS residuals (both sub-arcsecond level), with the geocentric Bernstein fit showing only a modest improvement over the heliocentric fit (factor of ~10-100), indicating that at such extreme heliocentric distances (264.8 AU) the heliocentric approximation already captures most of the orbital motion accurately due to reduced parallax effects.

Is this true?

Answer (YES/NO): NO